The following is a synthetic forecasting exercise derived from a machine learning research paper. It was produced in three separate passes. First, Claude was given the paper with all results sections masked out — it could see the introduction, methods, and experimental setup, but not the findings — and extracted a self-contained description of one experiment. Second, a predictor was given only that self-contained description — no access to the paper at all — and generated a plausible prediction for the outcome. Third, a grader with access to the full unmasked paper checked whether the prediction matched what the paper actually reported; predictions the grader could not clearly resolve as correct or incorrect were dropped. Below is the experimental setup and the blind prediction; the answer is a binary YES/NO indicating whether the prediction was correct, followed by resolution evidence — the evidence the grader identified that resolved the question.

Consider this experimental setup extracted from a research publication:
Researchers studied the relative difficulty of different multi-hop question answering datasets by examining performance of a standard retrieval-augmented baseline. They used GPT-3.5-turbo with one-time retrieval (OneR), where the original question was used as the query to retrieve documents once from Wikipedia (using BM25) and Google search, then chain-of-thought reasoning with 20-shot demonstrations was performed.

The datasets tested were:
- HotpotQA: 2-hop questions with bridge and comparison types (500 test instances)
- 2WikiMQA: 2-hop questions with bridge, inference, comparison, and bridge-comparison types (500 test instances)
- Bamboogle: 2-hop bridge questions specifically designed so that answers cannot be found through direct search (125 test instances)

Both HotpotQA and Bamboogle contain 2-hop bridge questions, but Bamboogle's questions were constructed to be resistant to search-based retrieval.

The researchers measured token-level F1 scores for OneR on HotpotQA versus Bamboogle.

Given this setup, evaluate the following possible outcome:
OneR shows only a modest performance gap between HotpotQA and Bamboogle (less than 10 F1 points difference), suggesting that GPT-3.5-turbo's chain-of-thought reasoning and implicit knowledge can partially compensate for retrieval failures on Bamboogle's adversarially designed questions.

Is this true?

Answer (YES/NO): NO